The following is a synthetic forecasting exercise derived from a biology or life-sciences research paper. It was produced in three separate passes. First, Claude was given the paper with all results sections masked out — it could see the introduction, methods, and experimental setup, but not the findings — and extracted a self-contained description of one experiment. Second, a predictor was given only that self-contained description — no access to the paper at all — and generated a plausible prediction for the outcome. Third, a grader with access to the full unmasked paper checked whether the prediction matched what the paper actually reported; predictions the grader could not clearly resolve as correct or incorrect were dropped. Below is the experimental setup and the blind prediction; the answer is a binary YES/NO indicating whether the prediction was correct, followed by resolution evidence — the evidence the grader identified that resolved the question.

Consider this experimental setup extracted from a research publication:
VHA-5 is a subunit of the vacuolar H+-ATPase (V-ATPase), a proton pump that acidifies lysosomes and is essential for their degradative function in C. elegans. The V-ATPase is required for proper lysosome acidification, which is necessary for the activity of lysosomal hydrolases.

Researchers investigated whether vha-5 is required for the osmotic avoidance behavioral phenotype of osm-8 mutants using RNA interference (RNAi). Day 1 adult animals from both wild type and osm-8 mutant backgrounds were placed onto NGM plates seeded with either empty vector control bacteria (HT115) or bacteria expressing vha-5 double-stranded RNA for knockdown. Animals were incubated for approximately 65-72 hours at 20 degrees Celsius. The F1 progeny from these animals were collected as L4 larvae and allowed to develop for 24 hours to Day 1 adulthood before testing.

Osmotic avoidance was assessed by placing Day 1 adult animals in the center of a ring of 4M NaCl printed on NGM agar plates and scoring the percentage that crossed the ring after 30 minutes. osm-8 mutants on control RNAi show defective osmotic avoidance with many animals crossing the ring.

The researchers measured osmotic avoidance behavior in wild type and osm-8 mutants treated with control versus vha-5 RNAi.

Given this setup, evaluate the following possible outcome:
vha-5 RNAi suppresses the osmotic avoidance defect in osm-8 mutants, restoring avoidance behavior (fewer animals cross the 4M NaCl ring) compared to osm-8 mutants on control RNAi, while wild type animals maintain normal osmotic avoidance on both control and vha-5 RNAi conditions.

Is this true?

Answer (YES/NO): YES